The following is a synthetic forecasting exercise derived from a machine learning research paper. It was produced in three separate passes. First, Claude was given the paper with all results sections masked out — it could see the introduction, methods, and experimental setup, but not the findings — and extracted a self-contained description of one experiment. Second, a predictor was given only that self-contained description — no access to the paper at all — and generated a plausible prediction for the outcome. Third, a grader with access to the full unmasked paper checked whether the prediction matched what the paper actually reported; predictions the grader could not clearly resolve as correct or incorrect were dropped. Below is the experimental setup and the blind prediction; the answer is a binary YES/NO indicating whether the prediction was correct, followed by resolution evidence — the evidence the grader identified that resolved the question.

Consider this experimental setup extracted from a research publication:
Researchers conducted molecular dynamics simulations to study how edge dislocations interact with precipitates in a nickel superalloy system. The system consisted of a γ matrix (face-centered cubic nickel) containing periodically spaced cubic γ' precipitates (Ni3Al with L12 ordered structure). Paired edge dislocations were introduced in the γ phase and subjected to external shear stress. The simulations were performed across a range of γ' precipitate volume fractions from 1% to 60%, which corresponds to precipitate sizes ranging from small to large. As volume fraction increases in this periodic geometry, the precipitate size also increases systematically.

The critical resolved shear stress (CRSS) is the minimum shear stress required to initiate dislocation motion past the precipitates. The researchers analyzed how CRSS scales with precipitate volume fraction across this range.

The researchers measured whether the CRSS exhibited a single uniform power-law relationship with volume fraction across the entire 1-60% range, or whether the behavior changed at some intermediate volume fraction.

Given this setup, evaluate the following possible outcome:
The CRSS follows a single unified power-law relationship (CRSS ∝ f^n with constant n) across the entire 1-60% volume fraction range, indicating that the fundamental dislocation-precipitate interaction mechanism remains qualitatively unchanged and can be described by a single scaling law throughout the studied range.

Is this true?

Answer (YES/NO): NO